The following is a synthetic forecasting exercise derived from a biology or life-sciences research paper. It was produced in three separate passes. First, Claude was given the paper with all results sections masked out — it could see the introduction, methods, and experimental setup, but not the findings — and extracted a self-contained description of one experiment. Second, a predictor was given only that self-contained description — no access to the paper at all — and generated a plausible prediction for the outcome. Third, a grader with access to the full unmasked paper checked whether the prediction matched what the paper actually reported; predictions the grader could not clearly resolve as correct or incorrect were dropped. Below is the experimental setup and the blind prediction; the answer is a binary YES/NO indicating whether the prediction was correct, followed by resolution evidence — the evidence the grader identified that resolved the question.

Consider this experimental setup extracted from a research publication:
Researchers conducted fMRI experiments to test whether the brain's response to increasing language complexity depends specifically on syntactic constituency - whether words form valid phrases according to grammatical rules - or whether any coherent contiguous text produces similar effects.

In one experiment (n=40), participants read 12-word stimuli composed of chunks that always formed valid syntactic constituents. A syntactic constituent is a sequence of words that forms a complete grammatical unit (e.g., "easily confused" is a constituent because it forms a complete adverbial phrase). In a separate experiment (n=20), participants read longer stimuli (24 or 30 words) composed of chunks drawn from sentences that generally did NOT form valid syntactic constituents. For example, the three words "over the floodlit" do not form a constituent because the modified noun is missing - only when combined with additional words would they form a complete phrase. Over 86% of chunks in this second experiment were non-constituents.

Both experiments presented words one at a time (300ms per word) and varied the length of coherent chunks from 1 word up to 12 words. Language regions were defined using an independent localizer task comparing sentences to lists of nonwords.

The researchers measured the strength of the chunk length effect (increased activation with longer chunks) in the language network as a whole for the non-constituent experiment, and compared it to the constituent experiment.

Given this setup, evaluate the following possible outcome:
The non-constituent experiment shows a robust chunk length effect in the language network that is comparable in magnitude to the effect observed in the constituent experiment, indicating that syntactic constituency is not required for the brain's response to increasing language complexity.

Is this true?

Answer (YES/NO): YES